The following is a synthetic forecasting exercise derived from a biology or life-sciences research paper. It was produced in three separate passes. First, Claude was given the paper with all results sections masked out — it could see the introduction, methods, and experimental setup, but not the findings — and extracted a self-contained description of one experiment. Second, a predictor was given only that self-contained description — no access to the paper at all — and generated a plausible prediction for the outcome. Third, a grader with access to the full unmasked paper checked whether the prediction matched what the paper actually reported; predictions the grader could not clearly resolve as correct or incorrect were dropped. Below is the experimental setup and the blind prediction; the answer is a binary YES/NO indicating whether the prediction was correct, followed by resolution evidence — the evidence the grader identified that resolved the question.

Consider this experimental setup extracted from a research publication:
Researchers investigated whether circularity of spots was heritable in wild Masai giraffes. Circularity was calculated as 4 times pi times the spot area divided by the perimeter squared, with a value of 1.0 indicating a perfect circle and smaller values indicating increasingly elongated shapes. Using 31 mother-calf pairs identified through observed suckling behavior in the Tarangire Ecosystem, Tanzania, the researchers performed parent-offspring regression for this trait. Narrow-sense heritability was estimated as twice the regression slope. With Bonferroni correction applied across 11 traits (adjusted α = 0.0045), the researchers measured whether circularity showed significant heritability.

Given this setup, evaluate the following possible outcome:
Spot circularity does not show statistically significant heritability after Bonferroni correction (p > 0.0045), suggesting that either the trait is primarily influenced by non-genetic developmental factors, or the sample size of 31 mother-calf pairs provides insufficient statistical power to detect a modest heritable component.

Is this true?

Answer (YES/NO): NO